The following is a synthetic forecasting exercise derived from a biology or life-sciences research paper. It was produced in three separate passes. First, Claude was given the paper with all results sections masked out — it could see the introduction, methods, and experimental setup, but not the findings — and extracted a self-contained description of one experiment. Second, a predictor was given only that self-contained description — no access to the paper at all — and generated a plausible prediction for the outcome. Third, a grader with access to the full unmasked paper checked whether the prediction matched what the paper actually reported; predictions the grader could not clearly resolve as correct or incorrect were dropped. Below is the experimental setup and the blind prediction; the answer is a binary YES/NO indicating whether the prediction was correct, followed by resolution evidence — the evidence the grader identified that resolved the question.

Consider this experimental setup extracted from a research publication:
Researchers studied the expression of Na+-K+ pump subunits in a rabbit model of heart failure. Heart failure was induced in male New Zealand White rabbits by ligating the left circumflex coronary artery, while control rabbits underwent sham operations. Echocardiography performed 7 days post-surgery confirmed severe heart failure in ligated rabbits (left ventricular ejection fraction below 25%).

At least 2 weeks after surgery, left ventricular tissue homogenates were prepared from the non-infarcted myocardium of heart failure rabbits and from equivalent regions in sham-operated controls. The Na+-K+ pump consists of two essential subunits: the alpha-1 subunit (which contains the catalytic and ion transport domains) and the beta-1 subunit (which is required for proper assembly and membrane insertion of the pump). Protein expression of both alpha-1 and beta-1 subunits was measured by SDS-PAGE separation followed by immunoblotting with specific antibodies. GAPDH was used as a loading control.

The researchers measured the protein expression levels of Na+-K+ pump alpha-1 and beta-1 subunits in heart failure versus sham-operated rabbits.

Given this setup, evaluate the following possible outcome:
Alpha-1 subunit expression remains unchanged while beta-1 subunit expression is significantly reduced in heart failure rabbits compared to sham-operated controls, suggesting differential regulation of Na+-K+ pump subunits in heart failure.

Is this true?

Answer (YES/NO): NO